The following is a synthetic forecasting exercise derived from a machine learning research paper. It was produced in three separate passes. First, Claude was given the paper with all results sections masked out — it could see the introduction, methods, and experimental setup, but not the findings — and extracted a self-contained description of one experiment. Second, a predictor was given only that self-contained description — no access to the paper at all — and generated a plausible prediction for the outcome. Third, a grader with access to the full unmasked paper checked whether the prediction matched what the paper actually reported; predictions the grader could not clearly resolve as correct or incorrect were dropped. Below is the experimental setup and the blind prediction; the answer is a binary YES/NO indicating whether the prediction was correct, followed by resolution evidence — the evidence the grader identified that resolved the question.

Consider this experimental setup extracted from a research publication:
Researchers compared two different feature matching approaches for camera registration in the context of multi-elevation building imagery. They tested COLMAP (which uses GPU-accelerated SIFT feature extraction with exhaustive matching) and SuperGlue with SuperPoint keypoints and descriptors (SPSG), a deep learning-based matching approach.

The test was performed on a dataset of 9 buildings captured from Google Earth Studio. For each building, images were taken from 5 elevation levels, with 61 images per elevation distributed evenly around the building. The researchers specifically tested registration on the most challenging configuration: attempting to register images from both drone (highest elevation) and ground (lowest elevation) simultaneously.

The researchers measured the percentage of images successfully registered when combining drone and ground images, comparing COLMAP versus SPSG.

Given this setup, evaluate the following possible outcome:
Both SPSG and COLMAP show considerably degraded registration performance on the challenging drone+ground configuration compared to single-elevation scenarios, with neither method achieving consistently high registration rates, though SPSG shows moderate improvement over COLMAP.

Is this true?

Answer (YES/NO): NO